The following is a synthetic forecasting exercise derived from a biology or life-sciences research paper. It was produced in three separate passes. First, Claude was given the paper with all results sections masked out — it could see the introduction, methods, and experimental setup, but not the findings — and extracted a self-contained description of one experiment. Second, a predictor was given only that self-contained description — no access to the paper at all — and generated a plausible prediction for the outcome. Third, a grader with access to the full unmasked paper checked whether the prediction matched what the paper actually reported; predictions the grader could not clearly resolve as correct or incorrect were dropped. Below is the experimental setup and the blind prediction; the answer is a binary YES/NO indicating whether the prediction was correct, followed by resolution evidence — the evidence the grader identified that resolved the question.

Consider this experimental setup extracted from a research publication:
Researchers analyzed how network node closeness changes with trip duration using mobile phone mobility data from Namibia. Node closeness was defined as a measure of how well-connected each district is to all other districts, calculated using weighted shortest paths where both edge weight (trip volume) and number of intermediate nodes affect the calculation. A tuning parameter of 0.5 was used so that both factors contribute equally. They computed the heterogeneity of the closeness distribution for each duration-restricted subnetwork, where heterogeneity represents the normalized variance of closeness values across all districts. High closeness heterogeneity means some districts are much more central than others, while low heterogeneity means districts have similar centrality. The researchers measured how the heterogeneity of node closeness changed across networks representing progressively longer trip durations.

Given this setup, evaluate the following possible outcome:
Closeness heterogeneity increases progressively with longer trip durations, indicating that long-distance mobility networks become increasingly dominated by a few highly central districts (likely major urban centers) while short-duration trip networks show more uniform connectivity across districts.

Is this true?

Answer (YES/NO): NO